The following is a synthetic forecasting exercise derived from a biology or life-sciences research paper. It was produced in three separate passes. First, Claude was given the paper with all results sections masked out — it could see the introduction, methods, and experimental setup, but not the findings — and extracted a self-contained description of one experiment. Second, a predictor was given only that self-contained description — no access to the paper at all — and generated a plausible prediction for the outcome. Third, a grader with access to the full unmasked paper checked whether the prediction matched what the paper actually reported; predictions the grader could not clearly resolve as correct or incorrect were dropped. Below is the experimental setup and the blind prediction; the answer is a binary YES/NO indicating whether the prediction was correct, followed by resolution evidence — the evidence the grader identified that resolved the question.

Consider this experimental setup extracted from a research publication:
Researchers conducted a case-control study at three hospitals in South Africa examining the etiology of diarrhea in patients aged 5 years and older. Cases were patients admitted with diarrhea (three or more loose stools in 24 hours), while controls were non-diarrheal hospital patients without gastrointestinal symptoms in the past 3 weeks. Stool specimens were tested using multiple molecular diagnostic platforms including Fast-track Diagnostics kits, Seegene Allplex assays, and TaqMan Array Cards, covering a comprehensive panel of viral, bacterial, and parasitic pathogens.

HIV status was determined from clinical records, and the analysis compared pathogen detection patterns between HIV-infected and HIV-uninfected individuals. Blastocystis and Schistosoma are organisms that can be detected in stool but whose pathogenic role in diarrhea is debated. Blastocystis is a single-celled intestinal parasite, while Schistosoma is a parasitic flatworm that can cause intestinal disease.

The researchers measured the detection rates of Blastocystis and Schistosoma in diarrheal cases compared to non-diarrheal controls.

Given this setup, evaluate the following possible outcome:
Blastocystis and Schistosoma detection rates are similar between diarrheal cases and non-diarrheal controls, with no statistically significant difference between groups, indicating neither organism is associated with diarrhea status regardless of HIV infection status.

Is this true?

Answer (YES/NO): NO